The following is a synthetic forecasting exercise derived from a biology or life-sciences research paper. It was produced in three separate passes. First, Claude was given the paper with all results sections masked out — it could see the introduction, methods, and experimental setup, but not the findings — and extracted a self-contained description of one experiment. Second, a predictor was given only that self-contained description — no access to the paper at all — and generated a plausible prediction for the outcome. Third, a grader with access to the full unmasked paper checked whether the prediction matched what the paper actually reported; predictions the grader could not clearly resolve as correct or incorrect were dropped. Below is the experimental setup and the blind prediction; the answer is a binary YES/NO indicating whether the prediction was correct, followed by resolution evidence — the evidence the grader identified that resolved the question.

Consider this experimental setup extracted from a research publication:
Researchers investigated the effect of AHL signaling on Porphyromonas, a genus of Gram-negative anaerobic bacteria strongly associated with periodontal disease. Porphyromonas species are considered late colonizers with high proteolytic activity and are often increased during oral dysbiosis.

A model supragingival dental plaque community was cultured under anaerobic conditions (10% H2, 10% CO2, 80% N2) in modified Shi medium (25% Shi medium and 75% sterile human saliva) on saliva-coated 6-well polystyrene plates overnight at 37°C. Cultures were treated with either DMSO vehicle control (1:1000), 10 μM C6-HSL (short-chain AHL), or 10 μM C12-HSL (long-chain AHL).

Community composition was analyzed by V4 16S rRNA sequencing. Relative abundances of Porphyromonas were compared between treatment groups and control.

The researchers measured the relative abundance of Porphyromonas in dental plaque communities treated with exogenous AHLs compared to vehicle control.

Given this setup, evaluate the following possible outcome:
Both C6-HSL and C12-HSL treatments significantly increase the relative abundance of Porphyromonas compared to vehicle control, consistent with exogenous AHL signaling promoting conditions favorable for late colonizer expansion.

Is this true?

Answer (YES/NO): YES